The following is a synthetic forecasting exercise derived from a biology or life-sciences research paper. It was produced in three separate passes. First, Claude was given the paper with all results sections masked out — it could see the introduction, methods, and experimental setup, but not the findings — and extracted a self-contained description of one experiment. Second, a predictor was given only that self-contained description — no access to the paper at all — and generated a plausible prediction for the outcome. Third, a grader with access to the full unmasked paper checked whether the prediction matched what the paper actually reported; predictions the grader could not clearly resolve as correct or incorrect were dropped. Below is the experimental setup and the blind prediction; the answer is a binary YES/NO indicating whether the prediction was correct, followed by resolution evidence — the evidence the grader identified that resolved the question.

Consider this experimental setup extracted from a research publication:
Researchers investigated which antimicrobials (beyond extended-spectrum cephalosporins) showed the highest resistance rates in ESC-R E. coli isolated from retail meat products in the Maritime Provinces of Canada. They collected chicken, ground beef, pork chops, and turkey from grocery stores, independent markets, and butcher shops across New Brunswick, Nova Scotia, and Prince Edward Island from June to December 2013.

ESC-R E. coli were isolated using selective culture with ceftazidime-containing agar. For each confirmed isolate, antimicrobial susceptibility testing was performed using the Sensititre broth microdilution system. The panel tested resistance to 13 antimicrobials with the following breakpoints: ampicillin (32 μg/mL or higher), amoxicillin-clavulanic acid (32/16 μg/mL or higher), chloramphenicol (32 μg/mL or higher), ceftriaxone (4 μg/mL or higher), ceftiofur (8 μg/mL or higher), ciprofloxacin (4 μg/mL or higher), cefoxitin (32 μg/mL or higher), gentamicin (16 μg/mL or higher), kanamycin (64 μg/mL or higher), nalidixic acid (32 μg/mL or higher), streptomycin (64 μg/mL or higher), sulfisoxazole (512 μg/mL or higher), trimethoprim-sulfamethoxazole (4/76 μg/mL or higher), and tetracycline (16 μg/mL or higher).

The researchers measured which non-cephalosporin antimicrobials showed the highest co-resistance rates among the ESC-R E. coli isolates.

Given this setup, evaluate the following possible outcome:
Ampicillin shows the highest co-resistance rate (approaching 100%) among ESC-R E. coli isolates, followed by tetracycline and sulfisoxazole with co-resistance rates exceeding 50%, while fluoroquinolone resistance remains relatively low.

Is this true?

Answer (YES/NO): YES